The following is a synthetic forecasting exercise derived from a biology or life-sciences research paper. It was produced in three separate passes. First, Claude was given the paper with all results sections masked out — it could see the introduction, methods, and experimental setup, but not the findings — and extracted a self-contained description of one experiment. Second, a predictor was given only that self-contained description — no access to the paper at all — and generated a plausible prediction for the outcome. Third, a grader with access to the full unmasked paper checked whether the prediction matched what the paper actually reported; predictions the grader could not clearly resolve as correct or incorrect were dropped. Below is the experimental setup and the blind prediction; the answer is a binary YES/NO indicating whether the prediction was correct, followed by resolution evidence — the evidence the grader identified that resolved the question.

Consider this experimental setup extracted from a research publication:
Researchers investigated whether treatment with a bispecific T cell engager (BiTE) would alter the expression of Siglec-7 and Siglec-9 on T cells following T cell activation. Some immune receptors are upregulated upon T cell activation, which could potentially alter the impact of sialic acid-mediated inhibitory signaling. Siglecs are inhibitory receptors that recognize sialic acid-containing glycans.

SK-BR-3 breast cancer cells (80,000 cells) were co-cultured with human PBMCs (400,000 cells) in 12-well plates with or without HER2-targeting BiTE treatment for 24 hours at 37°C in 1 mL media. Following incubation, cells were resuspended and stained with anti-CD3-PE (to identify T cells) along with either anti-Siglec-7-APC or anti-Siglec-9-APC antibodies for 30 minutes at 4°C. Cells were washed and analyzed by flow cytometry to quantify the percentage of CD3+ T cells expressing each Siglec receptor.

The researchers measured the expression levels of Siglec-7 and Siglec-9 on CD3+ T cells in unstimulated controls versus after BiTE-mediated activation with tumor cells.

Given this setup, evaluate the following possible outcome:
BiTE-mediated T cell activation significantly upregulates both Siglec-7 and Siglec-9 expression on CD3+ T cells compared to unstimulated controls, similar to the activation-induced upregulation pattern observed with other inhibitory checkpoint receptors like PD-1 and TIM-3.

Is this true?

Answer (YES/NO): NO